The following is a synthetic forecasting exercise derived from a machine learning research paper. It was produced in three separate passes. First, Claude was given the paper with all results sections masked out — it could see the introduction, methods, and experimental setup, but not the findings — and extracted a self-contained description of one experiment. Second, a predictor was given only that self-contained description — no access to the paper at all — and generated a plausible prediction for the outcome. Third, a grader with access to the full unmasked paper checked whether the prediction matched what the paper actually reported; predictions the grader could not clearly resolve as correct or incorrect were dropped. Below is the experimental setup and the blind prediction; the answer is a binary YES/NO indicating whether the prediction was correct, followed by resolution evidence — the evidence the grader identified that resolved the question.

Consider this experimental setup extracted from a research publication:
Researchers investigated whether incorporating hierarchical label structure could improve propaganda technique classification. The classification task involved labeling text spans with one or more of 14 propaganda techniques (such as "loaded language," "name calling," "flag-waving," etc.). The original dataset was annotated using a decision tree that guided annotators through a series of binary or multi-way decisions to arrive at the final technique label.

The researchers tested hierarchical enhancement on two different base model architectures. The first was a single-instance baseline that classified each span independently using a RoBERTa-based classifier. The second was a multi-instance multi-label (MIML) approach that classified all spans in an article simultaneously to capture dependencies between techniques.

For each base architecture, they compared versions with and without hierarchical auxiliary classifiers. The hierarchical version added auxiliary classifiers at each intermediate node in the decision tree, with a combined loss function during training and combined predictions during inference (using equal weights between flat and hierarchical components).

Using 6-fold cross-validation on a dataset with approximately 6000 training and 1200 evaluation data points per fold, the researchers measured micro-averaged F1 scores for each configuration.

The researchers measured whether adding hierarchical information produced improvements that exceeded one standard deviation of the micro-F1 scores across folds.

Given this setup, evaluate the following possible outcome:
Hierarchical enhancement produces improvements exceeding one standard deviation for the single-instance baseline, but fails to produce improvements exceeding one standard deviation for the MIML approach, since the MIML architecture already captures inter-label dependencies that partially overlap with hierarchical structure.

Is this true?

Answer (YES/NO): NO